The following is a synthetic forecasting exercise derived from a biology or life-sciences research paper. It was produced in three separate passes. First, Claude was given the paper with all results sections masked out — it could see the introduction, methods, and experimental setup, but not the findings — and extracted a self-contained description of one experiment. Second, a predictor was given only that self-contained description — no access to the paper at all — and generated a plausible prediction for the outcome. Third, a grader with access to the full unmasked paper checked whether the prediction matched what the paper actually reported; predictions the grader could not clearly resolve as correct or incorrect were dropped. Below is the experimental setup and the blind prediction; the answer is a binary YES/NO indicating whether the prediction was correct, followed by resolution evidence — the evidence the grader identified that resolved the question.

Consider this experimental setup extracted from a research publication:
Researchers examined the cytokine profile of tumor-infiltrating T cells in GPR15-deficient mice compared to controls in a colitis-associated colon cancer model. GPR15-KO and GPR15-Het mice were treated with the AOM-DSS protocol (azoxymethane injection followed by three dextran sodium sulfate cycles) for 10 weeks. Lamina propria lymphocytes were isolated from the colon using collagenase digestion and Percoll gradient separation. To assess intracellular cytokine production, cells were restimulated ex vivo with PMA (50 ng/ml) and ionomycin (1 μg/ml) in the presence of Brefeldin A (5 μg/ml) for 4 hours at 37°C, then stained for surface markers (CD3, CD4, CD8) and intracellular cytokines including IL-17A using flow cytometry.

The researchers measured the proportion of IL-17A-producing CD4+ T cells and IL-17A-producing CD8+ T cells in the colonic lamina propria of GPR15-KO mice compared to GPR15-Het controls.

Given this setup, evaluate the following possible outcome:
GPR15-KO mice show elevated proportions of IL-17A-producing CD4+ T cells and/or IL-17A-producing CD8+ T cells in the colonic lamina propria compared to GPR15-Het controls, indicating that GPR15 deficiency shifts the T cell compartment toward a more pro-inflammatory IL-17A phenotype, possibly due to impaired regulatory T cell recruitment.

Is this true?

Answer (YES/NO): YES